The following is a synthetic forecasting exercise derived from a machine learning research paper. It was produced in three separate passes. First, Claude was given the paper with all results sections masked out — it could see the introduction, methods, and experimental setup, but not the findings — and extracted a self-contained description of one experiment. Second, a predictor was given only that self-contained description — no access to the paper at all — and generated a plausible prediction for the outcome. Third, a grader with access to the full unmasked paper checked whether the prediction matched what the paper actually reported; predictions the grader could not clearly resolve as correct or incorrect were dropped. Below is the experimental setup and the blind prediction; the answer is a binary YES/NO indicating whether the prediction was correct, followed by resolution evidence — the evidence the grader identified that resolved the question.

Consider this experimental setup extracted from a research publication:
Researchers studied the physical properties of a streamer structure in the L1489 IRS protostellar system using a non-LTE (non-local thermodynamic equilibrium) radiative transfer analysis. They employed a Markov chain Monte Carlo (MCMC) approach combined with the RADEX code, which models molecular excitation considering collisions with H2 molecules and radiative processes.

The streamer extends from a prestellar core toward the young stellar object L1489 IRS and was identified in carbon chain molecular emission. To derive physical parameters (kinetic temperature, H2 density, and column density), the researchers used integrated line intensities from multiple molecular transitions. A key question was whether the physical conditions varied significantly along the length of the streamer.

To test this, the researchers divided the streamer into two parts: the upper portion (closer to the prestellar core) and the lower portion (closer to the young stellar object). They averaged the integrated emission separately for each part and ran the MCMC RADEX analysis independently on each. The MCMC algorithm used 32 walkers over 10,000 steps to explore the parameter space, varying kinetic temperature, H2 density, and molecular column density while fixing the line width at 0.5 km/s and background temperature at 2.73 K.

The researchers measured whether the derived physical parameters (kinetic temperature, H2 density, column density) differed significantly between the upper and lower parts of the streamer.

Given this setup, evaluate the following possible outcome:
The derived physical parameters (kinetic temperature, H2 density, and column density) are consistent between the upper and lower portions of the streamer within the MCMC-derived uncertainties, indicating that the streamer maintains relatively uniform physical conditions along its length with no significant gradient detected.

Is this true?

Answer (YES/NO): YES